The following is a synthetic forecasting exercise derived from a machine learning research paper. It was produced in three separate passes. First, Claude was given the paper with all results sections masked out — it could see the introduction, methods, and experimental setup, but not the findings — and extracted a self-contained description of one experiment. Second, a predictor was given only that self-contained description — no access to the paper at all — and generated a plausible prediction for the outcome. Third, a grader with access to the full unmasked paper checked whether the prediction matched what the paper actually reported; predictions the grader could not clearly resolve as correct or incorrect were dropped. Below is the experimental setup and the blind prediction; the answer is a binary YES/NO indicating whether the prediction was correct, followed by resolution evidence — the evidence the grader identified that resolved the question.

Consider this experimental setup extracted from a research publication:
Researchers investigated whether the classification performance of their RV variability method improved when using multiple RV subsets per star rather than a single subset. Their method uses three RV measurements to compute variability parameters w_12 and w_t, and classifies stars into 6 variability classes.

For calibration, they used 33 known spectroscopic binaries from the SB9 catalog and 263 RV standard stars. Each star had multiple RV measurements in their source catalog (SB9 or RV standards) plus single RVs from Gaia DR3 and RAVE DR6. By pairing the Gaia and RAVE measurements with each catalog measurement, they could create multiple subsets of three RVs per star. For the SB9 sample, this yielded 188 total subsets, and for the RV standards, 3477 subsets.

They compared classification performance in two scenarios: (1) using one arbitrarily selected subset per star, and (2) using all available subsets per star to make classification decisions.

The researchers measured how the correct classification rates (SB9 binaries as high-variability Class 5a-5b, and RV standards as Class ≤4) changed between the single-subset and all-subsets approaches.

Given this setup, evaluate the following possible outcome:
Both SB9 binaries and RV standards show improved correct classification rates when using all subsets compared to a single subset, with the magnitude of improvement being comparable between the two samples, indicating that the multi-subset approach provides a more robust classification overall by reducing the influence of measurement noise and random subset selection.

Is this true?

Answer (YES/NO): NO